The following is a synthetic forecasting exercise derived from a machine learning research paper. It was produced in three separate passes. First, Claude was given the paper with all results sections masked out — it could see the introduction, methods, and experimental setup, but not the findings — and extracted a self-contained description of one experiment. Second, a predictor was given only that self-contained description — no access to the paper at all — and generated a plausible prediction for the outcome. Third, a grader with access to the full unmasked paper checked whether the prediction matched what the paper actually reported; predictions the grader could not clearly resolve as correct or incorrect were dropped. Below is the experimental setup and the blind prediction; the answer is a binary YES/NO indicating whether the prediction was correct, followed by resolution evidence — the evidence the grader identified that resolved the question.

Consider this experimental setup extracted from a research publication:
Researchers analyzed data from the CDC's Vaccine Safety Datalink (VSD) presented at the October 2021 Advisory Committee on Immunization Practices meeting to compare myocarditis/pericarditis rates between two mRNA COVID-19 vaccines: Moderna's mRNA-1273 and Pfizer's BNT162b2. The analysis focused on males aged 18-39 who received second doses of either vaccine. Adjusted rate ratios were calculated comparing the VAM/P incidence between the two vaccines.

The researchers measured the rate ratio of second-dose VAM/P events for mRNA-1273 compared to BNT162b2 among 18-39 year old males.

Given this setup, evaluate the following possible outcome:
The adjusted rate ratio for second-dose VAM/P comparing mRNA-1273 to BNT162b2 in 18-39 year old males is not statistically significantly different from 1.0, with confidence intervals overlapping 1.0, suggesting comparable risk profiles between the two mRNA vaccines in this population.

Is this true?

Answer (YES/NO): NO